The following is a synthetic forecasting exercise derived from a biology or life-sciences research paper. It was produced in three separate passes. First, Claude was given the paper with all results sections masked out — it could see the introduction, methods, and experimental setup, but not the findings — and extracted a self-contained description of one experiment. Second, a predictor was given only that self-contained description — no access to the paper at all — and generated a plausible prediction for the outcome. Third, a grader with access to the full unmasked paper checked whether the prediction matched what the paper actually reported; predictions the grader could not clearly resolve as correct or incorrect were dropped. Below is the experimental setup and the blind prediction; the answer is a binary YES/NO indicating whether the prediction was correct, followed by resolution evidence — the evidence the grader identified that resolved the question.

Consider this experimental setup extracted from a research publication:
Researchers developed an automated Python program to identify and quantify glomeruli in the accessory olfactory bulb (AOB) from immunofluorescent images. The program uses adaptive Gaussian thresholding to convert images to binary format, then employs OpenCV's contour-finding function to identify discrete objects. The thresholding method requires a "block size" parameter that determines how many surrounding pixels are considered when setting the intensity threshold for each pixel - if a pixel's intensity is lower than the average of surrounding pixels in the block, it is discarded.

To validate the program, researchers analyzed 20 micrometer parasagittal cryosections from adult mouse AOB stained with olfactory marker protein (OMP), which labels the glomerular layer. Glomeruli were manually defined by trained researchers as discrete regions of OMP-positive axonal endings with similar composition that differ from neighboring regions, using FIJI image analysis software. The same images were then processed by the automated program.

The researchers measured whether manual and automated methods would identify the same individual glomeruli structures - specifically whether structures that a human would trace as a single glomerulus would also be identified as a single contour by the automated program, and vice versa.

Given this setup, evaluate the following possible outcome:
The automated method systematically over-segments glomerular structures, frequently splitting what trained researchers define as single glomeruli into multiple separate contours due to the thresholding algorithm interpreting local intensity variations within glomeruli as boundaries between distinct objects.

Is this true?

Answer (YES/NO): YES